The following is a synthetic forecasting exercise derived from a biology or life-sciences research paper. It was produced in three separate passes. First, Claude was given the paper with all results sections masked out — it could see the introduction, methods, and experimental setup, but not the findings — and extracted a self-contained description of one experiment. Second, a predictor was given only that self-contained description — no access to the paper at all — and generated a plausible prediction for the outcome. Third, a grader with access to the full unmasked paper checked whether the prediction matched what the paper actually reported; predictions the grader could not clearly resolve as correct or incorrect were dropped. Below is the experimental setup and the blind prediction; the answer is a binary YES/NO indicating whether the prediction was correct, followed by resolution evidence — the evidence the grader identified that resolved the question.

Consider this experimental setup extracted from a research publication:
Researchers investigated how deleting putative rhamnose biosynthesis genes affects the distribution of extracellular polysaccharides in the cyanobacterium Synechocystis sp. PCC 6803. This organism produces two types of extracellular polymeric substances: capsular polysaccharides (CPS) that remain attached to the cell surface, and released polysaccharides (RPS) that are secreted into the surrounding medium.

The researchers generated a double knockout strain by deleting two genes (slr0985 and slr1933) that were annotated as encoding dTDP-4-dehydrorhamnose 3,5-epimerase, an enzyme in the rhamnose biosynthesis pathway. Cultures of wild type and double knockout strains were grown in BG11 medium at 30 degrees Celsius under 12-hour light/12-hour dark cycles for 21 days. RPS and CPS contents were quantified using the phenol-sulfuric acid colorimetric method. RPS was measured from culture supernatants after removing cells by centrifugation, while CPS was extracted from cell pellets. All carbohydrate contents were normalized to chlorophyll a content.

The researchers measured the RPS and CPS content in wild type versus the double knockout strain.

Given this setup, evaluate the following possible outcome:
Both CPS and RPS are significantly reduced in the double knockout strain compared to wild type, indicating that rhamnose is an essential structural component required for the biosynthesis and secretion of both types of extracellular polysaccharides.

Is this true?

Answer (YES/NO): NO